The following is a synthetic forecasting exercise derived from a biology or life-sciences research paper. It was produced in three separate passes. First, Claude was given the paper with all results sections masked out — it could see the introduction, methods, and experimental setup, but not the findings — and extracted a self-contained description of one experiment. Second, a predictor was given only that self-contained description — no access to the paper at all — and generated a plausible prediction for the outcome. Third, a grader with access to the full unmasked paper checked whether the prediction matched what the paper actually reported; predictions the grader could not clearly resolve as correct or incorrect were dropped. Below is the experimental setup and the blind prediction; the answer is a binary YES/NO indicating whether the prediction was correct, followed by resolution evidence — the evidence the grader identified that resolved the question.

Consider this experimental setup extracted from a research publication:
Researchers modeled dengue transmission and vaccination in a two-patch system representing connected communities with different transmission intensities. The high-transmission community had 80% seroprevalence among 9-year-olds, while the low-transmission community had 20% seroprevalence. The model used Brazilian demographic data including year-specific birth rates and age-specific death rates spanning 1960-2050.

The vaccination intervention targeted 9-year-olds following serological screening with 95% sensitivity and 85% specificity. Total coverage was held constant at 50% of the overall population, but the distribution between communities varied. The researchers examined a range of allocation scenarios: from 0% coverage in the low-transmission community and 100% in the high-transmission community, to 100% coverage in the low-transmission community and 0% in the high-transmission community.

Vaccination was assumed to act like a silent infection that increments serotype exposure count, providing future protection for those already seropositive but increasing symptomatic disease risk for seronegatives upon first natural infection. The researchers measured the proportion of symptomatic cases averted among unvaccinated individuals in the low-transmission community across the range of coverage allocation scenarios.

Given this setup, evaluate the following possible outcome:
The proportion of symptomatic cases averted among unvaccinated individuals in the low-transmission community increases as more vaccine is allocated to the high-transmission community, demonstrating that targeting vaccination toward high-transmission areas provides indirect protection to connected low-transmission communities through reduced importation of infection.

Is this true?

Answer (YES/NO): NO